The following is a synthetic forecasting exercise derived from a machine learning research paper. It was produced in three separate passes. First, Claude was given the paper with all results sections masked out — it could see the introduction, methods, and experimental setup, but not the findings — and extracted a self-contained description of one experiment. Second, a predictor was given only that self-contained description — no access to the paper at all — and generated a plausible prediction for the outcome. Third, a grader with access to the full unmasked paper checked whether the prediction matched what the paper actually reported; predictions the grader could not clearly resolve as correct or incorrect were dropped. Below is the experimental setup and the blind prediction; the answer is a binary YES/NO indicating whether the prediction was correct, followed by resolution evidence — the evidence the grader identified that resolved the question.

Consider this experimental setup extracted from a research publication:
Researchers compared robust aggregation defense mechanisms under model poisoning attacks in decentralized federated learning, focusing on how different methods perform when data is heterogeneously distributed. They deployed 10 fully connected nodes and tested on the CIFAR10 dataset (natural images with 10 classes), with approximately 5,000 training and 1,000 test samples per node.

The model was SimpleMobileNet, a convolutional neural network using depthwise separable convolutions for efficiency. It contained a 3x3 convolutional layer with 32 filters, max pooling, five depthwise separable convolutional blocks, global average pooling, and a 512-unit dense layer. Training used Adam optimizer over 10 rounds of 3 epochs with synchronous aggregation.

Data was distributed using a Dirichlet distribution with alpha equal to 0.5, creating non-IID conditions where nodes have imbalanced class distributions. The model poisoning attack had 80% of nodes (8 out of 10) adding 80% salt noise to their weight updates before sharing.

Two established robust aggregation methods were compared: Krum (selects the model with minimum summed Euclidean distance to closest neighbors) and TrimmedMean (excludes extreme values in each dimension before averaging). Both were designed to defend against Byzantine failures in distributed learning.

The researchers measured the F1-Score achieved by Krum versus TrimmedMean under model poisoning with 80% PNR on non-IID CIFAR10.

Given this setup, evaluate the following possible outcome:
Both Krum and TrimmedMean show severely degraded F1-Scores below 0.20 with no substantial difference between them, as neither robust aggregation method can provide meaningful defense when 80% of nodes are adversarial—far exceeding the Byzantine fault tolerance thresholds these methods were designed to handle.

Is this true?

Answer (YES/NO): NO